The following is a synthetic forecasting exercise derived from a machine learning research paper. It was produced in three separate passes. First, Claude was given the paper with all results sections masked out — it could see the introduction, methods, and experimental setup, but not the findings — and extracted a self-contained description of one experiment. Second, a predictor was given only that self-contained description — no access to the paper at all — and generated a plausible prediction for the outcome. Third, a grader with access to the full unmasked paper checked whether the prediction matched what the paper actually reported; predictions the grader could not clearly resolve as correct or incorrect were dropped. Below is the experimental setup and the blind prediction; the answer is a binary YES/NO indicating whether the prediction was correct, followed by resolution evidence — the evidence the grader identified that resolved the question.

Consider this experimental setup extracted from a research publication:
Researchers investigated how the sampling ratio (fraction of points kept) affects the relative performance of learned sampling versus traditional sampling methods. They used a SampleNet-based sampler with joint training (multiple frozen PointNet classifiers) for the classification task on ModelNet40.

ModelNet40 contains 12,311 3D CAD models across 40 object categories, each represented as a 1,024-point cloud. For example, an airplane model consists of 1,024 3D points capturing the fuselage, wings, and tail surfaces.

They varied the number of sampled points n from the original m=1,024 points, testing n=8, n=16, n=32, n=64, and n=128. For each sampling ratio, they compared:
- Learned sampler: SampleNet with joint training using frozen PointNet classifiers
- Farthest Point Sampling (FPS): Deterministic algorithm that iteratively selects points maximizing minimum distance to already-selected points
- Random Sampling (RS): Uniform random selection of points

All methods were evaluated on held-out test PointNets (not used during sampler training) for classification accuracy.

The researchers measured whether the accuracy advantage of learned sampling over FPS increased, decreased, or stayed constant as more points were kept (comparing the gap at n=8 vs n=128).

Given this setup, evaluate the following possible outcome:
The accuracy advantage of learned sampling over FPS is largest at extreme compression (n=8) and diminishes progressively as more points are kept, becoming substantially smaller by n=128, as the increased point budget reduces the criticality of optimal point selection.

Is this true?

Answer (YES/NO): NO